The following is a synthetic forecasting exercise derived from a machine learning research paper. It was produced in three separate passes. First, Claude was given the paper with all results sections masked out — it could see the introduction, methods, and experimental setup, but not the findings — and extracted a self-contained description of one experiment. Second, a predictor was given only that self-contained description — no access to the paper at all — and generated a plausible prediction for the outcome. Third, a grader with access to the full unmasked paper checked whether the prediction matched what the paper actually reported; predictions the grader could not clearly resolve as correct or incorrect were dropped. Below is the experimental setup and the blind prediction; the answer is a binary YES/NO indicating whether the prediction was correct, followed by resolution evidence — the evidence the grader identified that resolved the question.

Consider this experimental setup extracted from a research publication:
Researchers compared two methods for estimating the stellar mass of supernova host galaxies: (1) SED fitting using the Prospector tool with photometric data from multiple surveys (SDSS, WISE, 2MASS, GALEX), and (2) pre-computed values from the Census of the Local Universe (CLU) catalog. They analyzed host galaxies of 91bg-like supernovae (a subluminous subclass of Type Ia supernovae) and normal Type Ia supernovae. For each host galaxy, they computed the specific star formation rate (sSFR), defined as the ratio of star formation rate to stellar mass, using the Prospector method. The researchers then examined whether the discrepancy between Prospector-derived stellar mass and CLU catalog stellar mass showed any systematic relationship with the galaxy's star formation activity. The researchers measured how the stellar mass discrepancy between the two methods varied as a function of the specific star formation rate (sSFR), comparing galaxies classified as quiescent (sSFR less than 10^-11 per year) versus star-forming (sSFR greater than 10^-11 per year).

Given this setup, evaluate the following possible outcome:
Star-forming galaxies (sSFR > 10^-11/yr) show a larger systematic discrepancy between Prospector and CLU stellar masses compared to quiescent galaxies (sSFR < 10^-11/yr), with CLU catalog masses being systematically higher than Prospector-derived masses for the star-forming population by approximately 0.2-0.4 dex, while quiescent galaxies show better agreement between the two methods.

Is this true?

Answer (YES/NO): NO